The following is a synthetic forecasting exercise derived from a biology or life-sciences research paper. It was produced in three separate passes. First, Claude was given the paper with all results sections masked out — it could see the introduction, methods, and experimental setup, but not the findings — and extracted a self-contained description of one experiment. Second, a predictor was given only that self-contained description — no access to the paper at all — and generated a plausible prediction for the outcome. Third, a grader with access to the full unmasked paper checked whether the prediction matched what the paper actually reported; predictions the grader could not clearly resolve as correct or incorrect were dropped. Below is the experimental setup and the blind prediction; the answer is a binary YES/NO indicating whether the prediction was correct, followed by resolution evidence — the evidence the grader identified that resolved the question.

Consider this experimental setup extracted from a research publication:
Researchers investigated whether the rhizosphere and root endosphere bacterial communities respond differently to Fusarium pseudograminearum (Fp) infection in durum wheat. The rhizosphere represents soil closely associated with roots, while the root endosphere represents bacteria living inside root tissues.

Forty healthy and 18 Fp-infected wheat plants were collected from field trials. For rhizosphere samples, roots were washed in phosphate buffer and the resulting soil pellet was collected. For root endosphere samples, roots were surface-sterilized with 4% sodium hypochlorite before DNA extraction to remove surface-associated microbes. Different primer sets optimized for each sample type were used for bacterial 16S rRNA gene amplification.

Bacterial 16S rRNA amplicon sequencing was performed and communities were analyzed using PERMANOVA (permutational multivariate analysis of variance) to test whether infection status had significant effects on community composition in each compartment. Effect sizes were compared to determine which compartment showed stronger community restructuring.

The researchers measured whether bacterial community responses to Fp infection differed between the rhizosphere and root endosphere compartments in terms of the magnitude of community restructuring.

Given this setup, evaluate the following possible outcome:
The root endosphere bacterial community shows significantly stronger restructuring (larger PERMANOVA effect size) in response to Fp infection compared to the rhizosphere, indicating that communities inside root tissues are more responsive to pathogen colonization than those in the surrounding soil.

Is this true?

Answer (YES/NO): NO